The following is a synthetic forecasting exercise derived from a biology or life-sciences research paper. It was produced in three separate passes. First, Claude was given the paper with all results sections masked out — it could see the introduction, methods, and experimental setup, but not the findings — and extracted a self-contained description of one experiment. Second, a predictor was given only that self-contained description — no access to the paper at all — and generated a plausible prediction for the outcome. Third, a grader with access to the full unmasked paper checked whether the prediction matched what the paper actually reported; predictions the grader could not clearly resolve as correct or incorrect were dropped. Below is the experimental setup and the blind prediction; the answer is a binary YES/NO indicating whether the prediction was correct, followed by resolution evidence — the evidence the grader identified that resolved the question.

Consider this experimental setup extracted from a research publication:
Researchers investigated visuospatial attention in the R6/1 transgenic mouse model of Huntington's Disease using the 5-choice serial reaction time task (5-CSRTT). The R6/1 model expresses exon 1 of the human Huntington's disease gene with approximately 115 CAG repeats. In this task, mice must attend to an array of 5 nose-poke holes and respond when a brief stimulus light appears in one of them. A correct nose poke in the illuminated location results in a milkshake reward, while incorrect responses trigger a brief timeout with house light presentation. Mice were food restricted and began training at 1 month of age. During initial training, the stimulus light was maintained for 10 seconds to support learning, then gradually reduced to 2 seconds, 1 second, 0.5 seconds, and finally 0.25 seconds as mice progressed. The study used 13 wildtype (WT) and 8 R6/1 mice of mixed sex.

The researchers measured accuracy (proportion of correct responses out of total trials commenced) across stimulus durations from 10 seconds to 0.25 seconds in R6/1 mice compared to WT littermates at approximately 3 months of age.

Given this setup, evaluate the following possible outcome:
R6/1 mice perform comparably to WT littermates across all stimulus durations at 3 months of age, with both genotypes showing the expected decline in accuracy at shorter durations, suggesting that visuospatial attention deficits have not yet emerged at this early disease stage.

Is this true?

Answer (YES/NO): NO